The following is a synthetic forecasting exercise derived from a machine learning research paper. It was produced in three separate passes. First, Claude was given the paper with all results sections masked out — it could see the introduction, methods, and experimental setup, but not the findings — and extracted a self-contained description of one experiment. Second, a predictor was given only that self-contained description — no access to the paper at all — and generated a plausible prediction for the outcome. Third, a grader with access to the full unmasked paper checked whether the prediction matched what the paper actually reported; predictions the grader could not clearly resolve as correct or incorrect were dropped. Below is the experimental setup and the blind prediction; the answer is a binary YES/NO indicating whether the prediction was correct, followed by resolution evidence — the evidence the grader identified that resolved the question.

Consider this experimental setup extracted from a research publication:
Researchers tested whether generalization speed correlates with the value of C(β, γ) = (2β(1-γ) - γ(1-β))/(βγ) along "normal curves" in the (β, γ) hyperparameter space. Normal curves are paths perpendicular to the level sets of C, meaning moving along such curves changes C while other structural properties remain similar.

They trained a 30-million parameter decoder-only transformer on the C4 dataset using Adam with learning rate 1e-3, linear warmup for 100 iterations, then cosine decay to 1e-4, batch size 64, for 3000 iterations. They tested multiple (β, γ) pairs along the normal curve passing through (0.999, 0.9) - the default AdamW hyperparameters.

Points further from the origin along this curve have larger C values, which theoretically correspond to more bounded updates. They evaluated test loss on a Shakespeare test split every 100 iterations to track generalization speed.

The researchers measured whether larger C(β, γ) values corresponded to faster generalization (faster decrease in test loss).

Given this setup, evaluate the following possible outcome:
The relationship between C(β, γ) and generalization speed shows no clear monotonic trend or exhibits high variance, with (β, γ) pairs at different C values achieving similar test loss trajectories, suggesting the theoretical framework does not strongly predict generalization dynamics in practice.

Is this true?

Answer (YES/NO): NO